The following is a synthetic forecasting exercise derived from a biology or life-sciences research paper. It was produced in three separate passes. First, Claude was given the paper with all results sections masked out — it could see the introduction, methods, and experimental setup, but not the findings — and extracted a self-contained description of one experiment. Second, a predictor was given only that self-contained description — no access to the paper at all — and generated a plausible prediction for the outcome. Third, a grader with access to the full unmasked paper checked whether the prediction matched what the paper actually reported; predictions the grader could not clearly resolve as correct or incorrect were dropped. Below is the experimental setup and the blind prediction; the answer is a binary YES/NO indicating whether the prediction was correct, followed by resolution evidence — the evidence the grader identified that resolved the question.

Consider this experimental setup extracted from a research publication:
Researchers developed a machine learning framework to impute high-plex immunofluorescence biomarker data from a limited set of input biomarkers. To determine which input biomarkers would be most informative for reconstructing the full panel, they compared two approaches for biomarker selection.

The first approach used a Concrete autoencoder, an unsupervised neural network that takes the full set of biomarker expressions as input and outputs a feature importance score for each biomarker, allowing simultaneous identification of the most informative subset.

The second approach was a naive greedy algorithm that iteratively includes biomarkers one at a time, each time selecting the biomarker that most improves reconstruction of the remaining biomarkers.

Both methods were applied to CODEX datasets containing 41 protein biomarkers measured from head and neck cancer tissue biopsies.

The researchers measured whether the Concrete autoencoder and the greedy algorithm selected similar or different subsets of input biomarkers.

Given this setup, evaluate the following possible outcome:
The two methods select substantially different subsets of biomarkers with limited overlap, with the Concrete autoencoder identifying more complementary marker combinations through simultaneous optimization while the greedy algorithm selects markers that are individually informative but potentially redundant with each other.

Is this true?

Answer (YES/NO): NO